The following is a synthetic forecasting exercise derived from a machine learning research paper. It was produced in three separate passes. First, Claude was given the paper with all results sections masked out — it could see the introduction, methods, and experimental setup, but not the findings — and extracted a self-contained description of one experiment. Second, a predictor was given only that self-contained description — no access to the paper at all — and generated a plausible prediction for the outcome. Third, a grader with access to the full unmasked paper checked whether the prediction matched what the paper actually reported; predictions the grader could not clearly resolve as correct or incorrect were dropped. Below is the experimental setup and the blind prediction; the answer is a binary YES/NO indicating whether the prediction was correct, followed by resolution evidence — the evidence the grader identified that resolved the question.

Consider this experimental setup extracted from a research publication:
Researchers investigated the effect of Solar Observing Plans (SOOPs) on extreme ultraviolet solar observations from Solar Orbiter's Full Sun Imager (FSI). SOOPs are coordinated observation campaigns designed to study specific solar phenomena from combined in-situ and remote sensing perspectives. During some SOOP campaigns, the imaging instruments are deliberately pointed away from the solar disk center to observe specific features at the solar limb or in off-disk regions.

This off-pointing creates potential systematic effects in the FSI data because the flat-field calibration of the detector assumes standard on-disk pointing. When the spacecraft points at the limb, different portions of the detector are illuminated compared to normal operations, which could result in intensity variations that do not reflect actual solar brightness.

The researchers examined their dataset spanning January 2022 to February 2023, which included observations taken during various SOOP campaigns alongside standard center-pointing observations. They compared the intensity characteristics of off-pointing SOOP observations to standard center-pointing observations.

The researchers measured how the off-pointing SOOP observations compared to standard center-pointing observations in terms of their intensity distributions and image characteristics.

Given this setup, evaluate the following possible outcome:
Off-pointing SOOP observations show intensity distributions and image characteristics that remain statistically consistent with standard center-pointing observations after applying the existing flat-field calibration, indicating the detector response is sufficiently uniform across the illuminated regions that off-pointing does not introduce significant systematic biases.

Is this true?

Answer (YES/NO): NO